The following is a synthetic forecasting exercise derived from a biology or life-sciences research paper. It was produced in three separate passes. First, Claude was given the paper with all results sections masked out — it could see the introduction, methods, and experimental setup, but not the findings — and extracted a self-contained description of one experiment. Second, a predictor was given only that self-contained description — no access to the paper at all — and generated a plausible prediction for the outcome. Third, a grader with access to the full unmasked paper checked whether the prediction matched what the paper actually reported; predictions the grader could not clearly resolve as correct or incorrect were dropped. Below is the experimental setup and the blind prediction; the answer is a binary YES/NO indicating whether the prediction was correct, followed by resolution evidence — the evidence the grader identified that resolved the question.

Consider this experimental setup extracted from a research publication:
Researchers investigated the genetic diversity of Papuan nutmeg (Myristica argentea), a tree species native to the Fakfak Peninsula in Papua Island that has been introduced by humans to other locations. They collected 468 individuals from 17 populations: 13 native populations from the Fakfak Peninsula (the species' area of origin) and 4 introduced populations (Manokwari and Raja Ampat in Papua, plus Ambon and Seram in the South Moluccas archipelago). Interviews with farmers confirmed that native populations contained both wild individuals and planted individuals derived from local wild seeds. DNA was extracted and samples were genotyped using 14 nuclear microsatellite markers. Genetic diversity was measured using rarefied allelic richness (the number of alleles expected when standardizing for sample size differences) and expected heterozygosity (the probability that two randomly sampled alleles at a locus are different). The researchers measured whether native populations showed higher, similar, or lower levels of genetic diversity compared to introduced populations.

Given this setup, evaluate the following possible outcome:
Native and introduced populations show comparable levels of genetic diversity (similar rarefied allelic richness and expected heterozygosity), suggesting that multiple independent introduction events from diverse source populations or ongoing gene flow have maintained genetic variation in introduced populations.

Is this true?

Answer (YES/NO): NO